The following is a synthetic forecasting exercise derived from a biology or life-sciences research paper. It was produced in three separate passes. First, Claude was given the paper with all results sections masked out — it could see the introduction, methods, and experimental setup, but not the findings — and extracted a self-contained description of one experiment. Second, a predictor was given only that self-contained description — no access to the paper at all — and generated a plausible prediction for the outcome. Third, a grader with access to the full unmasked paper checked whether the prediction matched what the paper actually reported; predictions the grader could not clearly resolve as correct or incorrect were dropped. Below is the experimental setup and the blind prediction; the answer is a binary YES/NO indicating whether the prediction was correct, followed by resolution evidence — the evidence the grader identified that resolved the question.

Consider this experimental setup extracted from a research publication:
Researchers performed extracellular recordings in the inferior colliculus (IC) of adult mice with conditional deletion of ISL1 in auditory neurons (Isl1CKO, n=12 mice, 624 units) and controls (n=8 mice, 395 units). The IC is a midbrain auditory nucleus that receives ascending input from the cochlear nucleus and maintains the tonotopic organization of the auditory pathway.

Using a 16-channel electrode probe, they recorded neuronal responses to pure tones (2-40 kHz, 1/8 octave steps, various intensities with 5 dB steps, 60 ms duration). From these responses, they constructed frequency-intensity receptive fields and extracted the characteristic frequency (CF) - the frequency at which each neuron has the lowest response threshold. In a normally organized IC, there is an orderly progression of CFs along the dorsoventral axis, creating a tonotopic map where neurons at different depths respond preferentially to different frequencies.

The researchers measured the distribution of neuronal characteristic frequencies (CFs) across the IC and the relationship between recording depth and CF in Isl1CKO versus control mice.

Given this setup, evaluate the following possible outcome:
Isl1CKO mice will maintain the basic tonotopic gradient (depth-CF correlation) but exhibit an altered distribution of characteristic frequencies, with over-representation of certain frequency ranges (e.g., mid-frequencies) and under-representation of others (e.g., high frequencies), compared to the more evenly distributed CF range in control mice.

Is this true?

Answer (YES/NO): NO